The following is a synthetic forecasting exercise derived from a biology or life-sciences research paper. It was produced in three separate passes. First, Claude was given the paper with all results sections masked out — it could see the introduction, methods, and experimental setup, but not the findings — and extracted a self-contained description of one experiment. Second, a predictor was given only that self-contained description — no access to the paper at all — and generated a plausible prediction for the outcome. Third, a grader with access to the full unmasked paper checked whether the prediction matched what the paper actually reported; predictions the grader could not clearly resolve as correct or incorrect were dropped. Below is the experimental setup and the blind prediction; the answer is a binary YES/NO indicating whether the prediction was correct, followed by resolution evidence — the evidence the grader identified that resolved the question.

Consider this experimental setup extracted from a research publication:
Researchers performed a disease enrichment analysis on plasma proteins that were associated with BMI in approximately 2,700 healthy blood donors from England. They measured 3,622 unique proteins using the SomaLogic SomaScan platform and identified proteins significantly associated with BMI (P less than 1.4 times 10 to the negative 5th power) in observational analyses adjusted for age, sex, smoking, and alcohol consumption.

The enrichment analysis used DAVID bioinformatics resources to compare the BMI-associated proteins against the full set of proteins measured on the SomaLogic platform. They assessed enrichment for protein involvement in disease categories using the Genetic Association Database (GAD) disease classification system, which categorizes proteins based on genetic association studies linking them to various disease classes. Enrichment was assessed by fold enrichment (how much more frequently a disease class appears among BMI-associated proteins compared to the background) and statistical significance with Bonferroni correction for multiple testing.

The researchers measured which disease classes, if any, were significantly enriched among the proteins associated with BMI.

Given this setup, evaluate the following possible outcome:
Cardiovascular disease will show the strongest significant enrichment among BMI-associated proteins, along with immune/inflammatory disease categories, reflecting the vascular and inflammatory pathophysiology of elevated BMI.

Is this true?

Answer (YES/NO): NO